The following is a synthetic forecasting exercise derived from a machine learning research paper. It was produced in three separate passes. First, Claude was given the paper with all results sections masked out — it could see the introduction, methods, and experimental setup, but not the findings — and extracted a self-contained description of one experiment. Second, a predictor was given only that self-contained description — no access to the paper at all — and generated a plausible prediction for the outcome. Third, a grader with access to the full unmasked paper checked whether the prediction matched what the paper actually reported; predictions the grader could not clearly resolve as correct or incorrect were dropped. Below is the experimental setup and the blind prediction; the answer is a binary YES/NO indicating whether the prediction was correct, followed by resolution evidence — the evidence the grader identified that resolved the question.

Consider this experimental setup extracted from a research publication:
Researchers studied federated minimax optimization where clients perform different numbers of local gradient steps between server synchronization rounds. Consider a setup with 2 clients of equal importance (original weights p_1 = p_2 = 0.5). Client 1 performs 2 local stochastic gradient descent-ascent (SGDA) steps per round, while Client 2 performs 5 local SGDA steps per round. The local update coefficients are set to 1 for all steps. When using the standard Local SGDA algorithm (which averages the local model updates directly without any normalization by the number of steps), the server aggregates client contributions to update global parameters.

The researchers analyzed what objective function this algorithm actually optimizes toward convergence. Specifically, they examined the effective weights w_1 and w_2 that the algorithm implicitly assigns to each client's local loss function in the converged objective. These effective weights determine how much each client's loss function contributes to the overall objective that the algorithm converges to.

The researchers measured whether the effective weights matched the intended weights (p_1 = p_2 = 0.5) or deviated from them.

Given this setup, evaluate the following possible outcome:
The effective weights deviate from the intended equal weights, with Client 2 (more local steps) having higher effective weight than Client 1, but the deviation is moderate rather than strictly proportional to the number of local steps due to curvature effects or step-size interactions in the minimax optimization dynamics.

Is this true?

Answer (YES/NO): NO